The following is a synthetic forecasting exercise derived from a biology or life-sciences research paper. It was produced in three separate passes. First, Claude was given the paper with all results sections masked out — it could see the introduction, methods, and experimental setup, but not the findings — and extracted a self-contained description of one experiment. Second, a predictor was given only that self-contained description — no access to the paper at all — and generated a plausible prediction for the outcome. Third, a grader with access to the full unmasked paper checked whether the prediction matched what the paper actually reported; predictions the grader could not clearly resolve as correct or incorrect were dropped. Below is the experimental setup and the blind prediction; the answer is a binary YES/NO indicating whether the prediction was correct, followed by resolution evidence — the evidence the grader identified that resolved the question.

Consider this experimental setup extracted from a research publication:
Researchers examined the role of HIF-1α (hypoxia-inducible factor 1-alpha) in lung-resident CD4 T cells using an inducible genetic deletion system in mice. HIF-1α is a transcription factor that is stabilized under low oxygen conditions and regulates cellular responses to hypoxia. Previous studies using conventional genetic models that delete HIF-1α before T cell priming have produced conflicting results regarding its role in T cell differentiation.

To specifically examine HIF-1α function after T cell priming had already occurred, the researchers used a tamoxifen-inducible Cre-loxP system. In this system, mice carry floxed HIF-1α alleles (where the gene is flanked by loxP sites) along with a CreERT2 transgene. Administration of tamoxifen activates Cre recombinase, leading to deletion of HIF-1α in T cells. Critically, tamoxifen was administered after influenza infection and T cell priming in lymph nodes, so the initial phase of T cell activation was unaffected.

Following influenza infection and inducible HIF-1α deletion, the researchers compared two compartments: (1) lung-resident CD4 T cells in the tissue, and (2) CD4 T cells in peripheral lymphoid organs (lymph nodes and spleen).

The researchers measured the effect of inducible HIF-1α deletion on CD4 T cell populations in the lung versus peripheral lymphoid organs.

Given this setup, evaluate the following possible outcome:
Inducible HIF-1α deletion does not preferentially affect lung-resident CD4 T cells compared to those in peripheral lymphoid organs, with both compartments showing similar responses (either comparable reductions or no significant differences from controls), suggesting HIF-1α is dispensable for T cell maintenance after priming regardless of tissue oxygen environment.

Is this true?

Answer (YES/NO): NO